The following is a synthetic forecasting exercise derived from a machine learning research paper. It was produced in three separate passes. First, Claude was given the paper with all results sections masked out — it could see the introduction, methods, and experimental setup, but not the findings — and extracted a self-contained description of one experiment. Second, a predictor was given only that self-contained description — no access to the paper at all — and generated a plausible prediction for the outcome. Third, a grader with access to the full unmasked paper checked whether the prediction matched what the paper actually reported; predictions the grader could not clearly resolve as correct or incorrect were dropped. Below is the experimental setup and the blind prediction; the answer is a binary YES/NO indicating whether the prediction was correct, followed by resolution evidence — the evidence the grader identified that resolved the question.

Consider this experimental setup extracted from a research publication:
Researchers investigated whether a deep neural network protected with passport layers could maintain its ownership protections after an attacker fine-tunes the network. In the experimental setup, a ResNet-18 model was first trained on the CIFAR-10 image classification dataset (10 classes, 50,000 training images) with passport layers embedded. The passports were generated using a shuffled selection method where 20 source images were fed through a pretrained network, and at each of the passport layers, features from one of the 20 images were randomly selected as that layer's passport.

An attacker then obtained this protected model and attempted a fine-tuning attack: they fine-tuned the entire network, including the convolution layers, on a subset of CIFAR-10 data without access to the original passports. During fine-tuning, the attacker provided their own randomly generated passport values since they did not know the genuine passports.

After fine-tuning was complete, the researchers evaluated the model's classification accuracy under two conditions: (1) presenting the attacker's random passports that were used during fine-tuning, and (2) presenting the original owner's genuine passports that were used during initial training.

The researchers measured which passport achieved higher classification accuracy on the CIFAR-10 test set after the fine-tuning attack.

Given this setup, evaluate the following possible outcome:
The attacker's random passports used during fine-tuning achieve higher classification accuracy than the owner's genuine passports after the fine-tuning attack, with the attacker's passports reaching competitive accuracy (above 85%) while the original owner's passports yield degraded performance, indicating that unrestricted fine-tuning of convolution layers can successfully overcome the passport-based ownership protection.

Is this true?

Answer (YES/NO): NO